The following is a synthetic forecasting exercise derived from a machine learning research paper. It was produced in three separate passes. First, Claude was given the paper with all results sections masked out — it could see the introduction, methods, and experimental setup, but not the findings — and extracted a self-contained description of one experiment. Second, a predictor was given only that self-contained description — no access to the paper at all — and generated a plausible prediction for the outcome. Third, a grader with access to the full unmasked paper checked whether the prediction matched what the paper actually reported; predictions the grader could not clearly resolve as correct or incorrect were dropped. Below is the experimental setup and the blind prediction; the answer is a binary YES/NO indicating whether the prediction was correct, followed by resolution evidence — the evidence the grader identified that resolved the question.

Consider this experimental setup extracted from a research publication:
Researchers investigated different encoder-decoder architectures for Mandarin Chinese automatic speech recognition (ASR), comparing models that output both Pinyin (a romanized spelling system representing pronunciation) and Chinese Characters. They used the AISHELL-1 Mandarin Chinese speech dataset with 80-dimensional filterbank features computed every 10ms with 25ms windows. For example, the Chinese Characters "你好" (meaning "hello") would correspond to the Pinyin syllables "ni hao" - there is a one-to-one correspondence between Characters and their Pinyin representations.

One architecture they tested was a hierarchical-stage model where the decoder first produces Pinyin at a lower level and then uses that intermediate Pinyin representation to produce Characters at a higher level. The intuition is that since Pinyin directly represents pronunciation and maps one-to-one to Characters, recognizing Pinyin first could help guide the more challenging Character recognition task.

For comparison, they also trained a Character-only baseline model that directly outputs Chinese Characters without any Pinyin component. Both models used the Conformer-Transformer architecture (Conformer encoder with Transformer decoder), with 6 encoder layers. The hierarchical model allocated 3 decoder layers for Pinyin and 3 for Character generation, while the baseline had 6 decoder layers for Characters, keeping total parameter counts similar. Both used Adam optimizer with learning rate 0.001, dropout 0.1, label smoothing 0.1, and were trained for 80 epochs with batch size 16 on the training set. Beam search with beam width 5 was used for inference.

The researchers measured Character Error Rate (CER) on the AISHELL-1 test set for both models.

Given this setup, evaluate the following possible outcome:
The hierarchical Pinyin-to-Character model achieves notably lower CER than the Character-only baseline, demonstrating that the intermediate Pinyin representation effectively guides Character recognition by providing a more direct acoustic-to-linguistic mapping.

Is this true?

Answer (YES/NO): NO